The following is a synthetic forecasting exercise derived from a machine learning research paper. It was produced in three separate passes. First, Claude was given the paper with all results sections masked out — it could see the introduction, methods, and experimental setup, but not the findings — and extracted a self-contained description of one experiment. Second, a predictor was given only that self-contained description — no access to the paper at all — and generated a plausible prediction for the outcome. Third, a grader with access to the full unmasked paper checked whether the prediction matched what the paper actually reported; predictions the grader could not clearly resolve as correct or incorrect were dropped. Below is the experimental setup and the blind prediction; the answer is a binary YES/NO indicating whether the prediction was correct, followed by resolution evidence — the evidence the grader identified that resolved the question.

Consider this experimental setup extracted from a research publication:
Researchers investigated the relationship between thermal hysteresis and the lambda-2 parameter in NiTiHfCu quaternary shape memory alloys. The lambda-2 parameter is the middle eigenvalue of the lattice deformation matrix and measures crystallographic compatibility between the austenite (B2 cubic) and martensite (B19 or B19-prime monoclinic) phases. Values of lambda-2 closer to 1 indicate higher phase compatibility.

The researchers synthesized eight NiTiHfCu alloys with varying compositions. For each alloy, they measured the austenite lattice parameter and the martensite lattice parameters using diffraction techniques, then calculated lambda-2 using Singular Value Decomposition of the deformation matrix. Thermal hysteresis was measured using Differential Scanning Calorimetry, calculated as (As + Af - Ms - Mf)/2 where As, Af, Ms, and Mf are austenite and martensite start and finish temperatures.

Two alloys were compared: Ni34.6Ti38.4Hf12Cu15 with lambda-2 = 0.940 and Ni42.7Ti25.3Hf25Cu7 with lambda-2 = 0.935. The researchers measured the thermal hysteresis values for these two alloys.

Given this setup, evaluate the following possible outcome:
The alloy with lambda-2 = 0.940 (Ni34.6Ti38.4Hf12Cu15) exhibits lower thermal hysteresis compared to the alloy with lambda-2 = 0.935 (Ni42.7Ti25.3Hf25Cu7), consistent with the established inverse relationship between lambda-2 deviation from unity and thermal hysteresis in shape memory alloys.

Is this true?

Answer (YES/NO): YES